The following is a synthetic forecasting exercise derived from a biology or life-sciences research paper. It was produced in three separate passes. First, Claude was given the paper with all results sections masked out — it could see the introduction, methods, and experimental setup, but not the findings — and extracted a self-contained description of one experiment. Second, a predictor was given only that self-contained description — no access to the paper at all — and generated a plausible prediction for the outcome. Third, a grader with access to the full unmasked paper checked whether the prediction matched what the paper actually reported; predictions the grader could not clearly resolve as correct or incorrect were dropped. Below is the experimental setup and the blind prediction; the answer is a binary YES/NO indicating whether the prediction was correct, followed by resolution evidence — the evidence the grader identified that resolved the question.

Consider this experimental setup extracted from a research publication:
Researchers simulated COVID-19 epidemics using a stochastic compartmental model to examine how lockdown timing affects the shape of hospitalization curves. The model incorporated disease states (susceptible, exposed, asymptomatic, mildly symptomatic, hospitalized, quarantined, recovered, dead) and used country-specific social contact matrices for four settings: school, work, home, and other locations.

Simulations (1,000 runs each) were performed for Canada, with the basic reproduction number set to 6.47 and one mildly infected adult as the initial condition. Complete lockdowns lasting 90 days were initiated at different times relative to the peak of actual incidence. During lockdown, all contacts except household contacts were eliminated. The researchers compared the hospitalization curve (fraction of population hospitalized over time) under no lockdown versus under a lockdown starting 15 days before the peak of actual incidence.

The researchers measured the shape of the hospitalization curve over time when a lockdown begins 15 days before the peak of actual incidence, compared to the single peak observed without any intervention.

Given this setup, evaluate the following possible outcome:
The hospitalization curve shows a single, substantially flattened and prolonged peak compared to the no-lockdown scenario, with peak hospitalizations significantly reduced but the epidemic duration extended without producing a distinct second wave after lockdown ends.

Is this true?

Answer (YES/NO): NO